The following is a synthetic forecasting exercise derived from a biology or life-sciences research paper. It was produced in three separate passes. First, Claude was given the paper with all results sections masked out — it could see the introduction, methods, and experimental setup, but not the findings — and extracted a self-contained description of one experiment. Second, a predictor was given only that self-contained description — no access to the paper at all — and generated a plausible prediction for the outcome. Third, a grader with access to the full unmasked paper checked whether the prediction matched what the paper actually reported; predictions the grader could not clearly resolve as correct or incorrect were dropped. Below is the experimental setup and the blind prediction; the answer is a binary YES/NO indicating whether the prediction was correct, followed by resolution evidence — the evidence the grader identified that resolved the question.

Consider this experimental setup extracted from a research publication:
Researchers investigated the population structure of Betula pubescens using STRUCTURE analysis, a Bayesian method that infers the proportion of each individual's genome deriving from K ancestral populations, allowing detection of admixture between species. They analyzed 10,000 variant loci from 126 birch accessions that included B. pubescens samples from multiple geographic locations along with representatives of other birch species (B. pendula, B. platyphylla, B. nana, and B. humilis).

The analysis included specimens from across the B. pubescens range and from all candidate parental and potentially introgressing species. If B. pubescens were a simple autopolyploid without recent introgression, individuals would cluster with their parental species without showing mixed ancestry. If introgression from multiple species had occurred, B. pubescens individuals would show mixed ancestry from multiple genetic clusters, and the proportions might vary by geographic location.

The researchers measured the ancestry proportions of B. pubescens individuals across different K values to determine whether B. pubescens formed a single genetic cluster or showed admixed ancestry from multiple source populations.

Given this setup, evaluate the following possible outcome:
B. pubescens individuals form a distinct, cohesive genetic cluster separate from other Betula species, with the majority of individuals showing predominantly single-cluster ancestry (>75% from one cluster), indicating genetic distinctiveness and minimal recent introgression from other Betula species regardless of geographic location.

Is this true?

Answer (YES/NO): NO